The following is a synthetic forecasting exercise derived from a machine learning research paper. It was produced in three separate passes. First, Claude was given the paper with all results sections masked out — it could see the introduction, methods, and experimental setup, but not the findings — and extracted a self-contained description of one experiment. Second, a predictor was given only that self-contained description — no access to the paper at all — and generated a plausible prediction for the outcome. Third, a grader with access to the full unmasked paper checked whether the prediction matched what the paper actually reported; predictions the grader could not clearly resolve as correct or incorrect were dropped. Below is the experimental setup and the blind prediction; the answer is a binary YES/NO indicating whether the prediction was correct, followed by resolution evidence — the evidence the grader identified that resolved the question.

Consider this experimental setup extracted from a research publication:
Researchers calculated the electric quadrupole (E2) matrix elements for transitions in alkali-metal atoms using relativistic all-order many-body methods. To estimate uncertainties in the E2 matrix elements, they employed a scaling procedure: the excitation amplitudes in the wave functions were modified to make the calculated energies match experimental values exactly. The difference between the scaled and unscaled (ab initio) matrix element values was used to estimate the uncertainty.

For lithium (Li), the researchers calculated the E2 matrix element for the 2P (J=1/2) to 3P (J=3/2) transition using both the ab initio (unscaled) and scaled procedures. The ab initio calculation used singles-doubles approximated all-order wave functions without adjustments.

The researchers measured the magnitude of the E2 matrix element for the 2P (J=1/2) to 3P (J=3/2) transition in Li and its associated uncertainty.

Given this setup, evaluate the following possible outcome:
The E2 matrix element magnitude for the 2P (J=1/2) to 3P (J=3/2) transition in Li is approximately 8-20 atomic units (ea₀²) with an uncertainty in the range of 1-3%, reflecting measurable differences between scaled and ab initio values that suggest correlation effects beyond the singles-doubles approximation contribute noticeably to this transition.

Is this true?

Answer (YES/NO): NO